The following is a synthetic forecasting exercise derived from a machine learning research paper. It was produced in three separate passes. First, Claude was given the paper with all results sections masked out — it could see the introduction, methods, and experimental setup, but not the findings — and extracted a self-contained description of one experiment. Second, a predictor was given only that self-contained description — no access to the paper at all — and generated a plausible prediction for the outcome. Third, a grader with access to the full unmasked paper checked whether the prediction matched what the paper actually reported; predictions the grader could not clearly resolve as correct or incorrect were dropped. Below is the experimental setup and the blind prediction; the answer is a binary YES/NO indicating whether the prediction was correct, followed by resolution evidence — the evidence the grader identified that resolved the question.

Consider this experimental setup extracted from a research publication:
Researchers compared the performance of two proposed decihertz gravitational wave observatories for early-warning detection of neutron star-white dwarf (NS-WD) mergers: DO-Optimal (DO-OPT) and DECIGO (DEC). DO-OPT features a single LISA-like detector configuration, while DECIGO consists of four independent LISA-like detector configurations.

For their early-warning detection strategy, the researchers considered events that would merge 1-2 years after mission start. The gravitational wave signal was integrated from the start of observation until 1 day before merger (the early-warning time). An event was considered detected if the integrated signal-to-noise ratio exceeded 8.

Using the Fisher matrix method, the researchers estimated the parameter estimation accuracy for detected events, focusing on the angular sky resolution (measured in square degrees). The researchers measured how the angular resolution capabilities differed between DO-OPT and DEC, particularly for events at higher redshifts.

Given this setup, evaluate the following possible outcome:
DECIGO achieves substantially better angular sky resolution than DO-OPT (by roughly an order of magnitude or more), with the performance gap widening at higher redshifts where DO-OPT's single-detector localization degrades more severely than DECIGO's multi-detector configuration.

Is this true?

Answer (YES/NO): NO